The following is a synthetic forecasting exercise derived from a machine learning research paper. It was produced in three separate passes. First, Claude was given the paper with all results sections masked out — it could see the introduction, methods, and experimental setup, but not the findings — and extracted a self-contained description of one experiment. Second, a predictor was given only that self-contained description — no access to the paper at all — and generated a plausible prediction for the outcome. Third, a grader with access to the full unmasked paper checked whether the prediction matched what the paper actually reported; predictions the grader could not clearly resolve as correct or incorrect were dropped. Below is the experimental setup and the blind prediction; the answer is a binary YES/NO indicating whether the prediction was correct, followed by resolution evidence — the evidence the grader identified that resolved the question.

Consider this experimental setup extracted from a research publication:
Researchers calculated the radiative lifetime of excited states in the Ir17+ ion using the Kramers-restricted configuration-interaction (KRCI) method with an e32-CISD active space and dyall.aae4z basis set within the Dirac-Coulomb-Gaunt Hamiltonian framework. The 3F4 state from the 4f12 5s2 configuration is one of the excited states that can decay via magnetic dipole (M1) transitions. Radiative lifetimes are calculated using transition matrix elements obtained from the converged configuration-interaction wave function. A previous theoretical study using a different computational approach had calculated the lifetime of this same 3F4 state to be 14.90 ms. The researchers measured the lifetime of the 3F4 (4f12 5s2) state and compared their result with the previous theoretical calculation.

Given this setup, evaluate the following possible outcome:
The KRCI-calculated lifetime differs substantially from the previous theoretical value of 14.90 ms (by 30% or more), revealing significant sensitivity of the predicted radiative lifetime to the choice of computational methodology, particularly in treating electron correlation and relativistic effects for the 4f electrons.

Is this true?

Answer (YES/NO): YES